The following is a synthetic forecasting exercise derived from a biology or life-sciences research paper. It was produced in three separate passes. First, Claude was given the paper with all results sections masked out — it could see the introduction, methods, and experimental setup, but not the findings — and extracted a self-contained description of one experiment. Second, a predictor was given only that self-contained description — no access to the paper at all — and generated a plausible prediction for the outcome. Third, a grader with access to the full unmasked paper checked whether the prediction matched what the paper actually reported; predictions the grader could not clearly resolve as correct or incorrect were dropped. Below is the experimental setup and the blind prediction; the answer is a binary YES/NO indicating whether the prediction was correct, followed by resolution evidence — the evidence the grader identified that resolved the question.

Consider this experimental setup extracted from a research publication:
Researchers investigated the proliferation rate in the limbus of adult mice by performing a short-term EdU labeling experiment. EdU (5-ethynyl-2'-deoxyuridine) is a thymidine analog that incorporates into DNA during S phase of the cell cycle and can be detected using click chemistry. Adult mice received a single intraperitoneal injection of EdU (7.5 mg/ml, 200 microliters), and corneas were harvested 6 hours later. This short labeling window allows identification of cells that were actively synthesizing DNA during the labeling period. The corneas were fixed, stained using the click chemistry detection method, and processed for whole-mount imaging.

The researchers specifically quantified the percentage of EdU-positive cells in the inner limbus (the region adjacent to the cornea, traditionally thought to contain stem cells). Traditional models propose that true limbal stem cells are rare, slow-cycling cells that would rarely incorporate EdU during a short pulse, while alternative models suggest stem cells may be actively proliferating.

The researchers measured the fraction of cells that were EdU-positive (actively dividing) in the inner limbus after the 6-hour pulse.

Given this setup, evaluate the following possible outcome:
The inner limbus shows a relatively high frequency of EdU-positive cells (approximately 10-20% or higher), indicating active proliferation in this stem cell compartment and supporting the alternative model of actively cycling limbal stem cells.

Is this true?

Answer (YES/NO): YES